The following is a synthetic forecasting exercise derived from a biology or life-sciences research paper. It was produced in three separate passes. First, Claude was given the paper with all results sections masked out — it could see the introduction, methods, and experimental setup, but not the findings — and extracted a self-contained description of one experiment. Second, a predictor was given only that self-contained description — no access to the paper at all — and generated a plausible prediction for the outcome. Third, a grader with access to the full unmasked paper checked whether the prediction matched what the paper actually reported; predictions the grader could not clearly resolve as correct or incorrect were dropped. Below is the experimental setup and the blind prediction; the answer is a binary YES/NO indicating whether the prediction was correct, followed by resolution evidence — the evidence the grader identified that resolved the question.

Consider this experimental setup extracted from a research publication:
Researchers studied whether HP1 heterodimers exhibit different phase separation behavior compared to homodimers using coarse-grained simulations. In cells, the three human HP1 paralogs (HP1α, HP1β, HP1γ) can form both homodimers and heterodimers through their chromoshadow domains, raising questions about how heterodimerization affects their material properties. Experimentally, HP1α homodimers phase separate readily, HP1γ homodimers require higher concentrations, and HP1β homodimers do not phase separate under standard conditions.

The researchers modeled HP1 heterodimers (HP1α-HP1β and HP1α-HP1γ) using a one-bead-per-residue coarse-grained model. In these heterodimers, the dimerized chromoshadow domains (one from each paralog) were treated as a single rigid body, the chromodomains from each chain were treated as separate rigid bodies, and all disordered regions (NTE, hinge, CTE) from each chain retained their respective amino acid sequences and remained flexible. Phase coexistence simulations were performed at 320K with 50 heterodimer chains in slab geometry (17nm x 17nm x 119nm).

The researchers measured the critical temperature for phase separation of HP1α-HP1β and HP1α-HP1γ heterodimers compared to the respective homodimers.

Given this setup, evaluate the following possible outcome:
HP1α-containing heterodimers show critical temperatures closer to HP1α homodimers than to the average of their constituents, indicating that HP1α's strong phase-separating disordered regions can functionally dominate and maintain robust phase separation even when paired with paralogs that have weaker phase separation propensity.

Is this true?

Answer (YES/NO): NO